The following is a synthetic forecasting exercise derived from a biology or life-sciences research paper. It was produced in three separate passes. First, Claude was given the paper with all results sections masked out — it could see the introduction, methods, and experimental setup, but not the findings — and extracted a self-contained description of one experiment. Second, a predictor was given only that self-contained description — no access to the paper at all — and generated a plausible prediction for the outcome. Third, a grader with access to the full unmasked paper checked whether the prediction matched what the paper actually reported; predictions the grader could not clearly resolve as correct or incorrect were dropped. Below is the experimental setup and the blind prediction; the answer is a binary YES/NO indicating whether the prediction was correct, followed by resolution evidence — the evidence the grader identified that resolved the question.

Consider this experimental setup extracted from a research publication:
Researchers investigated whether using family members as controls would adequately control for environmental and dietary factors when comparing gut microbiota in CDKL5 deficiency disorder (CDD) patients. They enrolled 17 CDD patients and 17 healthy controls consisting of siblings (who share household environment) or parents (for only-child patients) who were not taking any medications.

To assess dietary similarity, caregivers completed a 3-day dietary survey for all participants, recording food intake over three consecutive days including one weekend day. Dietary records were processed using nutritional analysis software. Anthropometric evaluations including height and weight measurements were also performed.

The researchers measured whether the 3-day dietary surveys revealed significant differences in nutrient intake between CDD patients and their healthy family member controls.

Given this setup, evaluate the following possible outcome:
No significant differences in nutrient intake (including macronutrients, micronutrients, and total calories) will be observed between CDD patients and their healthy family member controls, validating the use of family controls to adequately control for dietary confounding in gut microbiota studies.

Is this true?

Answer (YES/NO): NO